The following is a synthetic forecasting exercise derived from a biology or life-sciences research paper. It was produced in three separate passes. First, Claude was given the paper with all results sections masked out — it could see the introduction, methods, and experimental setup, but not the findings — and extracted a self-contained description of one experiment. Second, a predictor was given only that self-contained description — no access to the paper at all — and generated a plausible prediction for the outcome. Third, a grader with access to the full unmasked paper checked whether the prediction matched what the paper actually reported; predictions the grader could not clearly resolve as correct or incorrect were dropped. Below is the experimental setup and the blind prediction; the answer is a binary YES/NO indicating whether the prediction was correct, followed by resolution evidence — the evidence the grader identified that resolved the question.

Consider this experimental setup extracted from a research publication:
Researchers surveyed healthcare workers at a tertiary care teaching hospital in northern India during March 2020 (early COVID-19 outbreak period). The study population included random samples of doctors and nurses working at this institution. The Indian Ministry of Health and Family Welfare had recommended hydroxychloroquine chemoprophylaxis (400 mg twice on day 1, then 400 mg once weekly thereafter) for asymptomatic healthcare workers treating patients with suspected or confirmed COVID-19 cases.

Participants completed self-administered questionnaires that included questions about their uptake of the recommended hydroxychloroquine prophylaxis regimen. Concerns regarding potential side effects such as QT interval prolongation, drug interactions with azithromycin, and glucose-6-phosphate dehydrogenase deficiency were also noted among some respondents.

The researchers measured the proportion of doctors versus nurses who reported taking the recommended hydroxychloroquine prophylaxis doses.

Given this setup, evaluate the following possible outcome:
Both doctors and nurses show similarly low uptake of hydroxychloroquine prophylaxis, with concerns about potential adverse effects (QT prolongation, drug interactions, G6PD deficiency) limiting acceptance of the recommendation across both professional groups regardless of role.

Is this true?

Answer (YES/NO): NO